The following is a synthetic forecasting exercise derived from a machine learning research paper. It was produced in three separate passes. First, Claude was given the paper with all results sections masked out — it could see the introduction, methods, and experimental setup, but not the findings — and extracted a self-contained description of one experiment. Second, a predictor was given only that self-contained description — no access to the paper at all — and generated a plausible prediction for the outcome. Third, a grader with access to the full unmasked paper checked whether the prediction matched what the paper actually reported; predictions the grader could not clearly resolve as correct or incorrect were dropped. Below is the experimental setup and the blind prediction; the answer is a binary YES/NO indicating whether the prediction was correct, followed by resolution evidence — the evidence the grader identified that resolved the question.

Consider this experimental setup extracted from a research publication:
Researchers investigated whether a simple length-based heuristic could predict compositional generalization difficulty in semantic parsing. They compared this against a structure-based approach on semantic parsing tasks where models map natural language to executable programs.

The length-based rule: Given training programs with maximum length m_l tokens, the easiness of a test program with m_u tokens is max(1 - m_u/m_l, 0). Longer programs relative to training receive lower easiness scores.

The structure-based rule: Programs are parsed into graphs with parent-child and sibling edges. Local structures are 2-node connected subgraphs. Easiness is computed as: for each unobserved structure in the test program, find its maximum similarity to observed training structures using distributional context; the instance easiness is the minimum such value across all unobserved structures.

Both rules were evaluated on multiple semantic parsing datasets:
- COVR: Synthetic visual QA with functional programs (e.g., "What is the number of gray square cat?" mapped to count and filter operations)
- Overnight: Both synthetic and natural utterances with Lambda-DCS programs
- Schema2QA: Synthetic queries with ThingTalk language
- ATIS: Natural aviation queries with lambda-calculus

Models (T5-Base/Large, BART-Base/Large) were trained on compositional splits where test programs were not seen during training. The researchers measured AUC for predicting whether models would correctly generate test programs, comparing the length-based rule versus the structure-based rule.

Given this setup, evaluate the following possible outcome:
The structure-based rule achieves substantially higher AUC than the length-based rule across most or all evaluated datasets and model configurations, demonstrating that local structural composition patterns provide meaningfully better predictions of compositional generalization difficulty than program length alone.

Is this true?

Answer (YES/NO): YES